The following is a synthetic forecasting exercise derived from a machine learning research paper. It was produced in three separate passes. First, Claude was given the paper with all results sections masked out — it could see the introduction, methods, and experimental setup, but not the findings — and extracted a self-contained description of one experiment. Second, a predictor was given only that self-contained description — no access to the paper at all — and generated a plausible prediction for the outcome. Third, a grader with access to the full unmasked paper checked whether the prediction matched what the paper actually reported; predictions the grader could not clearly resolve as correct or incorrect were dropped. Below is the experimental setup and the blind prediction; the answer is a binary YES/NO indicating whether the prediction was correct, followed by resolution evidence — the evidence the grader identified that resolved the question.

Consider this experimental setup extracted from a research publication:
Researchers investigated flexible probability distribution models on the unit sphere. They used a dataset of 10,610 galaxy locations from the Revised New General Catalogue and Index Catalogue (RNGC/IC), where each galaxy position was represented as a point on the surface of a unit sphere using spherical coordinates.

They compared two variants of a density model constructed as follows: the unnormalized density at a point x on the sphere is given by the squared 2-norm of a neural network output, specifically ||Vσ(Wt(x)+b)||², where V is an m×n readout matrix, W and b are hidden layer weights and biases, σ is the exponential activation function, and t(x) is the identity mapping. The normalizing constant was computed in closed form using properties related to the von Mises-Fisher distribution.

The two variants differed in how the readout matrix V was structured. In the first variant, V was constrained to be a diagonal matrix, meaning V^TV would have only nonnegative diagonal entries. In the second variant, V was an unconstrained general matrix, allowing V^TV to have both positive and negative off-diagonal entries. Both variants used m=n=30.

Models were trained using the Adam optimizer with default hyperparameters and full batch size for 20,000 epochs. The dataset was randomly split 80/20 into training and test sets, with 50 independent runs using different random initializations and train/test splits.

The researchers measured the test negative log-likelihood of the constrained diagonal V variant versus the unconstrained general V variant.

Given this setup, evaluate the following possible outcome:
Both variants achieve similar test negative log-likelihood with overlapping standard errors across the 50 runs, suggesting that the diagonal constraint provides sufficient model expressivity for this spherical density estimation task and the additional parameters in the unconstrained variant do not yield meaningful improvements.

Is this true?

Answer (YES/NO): NO